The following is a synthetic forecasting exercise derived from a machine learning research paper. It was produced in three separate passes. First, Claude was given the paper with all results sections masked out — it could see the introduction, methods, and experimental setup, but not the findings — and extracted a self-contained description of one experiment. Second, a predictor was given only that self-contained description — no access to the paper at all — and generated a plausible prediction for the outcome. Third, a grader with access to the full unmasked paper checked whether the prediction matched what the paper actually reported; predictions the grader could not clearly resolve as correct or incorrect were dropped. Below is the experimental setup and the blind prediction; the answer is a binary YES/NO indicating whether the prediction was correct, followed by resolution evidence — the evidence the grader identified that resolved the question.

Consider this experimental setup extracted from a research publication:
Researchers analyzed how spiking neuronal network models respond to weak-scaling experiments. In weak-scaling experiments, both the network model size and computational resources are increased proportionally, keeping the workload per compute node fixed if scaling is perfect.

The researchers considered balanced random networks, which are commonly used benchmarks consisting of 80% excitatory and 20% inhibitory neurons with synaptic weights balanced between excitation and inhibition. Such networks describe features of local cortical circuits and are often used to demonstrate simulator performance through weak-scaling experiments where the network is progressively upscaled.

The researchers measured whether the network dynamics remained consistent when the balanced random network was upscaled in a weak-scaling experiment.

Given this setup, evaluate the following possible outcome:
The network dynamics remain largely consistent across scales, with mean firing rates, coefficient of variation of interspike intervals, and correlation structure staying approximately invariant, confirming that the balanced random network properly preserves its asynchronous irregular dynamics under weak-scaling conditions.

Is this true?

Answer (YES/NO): NO